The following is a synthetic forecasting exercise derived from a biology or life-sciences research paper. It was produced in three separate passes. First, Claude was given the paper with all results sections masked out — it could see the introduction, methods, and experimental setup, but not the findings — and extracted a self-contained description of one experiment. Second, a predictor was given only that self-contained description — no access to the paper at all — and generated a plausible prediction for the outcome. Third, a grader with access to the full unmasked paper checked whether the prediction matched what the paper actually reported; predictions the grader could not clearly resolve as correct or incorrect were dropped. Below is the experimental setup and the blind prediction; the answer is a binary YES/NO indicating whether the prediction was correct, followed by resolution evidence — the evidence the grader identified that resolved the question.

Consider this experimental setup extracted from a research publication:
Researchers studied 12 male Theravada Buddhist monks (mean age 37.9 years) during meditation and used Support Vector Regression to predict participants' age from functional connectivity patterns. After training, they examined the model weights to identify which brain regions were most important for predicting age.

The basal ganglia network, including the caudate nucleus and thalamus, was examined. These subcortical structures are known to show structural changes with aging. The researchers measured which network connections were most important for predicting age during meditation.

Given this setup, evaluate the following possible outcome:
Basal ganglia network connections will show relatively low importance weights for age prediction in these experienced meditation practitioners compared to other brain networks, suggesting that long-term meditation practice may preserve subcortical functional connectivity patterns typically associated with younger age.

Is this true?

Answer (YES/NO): NO